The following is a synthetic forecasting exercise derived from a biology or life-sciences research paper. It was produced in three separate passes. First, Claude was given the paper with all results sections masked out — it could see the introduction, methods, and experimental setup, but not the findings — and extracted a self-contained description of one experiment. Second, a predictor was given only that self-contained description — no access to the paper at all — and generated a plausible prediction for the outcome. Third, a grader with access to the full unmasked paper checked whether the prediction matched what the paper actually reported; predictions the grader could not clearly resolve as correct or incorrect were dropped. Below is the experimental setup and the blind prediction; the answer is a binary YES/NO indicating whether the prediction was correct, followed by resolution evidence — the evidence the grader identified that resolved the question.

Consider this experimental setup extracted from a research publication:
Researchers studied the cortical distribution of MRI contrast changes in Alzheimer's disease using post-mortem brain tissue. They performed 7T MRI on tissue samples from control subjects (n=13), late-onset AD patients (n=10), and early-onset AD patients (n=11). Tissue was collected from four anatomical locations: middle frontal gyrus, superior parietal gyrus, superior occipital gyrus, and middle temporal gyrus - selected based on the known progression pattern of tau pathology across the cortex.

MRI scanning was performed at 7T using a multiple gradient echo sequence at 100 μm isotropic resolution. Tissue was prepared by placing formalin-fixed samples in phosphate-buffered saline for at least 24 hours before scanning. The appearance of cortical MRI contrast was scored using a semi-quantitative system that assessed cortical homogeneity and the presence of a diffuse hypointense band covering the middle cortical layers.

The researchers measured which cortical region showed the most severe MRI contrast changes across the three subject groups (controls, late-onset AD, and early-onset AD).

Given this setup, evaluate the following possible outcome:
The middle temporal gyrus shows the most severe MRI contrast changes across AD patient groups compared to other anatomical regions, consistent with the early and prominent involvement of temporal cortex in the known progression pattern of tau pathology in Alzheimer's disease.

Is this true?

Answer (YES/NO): YES